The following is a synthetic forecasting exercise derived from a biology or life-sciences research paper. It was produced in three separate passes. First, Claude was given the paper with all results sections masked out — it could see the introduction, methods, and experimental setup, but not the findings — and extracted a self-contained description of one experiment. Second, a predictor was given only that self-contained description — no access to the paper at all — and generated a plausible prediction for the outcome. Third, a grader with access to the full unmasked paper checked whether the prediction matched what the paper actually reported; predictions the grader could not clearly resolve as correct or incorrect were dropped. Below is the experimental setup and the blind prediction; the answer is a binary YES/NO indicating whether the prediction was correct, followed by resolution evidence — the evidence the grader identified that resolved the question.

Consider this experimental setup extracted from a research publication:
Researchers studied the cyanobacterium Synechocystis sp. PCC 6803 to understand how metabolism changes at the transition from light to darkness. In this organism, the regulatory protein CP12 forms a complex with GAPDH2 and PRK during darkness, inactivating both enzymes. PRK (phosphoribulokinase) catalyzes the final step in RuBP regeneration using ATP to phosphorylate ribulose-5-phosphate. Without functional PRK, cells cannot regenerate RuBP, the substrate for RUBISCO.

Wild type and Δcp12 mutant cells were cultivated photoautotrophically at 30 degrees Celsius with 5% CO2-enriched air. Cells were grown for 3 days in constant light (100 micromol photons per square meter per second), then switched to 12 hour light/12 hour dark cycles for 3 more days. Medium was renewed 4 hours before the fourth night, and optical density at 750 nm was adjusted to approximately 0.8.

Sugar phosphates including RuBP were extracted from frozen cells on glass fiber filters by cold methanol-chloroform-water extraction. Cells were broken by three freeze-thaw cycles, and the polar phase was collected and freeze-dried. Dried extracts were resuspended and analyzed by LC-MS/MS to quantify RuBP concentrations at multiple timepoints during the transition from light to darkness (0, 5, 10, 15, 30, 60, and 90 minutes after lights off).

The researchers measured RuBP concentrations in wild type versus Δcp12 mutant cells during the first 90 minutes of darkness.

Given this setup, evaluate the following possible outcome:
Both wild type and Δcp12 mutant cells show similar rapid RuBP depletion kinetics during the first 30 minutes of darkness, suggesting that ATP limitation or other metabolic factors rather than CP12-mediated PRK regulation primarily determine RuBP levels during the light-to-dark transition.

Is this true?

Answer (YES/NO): NO